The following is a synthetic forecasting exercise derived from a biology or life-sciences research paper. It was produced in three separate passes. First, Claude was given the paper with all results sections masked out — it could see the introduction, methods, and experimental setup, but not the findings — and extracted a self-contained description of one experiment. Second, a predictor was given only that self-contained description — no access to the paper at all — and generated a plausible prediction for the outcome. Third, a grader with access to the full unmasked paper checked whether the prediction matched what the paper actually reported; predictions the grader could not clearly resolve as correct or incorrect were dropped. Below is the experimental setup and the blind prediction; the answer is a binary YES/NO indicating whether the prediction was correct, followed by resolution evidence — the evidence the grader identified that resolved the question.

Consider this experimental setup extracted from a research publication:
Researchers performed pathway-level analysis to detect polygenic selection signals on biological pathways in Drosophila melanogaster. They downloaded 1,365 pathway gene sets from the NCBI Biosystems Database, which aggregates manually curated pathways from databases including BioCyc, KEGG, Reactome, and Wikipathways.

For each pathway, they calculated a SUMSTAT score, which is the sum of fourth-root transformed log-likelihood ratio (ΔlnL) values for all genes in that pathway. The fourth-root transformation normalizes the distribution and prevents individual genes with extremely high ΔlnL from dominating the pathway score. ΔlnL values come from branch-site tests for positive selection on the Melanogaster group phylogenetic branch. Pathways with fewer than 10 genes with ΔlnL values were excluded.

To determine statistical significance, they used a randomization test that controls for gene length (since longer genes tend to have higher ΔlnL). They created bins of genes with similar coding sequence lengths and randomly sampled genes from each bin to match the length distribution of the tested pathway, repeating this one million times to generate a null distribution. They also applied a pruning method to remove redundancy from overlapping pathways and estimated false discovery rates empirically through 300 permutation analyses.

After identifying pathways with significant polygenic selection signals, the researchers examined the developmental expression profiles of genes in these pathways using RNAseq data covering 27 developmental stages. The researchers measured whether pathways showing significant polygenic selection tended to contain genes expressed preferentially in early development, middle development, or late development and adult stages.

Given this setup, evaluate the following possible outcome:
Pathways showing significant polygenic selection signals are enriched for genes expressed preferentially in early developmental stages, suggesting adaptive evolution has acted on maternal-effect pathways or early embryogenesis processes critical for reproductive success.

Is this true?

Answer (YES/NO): NO